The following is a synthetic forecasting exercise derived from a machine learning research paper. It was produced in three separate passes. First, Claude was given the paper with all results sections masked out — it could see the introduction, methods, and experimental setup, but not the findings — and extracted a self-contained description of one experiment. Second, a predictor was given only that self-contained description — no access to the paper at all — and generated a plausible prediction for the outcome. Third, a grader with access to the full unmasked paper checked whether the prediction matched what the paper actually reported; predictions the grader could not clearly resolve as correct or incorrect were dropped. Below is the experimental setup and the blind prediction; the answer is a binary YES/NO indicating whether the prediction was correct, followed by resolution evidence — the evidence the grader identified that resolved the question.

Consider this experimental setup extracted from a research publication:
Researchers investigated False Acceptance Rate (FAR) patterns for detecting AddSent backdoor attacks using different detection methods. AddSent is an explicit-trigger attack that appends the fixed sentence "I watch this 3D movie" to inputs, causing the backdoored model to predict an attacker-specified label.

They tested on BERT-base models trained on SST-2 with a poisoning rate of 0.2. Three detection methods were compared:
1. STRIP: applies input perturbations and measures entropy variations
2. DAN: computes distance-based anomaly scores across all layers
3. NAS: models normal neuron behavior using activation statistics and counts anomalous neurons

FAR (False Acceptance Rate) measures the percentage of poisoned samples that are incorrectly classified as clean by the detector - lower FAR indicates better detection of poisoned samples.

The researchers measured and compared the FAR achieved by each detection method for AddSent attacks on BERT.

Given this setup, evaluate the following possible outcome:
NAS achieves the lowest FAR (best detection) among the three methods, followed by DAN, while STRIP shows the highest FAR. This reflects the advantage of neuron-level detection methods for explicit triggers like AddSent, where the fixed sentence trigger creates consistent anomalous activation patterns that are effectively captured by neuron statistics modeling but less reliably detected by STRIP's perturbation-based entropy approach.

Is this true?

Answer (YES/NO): NO